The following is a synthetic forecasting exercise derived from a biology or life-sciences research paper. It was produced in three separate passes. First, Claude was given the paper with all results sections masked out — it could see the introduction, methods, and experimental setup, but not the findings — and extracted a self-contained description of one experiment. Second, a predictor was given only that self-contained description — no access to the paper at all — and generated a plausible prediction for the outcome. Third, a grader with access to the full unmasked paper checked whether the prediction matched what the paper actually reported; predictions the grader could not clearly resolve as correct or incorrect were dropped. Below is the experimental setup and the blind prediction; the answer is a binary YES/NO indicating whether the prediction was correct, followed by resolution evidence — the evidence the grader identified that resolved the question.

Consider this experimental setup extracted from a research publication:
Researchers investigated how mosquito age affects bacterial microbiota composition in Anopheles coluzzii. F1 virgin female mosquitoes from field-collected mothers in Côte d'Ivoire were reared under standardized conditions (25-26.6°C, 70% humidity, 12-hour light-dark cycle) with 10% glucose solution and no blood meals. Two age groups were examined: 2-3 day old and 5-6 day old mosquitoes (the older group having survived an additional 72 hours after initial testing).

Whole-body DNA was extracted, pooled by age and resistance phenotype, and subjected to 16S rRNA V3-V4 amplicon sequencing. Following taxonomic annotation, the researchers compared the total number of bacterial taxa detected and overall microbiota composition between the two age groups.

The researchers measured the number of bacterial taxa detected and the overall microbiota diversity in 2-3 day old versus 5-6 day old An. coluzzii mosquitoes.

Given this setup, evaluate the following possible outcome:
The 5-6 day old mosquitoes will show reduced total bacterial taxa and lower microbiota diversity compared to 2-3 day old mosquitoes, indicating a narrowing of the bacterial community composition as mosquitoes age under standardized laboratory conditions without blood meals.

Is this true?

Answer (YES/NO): YES